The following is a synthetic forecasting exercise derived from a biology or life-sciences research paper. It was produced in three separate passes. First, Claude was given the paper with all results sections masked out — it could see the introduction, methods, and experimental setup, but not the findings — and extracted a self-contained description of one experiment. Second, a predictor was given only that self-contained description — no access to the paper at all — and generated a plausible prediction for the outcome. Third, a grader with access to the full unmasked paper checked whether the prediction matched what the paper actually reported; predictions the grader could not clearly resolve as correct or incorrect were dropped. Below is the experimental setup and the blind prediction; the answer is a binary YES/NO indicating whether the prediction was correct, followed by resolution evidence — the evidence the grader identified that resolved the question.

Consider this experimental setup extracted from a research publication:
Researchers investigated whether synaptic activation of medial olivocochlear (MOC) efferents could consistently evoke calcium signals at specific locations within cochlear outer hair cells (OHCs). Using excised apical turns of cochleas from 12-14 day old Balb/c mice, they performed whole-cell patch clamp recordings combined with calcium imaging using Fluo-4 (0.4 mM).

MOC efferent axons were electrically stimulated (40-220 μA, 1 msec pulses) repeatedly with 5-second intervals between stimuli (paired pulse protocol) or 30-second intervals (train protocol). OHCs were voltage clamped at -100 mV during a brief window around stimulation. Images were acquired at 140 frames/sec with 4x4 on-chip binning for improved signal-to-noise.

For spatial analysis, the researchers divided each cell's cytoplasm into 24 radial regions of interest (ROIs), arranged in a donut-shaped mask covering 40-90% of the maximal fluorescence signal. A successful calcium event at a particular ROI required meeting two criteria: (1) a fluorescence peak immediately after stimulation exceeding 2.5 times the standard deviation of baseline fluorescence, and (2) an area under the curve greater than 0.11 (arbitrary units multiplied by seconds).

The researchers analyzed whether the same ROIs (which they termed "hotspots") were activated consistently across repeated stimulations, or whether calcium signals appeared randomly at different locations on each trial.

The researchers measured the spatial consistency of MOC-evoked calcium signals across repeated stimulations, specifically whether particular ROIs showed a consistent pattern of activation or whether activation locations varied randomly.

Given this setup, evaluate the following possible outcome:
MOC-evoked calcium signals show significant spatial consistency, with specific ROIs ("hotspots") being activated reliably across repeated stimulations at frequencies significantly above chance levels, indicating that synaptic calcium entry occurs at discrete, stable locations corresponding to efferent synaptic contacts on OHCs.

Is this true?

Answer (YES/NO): YES